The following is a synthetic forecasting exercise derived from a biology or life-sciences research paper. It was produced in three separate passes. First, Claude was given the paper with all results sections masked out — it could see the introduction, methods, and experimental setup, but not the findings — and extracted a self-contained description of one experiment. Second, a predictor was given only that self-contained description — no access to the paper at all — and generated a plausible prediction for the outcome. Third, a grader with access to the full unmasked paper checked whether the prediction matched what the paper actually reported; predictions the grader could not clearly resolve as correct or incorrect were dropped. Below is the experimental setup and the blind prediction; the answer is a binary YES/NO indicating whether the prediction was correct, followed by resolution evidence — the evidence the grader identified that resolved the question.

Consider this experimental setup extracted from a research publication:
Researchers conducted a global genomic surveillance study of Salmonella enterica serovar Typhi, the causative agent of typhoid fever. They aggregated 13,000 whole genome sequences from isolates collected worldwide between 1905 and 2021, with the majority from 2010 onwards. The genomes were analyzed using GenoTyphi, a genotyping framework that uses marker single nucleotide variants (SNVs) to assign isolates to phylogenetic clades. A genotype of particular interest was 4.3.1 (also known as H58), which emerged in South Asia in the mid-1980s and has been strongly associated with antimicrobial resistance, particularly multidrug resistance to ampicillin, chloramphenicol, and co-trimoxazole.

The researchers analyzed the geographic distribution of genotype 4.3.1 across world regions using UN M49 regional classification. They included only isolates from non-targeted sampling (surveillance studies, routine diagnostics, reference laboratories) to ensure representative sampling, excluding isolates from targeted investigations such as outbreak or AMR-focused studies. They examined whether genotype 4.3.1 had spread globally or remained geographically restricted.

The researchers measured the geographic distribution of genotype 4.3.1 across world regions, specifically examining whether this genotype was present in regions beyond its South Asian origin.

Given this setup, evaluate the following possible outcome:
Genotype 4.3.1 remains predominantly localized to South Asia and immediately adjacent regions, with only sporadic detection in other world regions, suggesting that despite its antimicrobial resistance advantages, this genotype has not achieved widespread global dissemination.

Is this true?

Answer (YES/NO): NO